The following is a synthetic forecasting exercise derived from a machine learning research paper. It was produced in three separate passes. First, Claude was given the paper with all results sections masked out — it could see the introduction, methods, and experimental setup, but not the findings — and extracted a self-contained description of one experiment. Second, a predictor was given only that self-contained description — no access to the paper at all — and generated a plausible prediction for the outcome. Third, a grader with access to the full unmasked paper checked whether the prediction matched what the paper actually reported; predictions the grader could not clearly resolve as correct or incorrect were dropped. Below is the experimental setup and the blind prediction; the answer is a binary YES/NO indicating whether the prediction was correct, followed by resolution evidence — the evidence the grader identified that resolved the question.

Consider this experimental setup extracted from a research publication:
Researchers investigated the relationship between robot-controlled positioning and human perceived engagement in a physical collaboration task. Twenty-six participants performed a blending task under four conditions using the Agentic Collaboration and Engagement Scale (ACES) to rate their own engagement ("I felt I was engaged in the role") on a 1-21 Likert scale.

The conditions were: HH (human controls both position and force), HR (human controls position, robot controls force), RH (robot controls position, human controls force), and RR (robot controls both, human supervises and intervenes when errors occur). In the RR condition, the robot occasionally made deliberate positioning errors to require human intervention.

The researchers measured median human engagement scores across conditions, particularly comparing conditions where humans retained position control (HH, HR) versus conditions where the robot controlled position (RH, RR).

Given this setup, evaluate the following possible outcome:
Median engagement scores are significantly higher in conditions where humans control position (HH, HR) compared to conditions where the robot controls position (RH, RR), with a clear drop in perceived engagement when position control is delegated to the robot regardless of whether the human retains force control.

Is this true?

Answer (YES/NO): YES